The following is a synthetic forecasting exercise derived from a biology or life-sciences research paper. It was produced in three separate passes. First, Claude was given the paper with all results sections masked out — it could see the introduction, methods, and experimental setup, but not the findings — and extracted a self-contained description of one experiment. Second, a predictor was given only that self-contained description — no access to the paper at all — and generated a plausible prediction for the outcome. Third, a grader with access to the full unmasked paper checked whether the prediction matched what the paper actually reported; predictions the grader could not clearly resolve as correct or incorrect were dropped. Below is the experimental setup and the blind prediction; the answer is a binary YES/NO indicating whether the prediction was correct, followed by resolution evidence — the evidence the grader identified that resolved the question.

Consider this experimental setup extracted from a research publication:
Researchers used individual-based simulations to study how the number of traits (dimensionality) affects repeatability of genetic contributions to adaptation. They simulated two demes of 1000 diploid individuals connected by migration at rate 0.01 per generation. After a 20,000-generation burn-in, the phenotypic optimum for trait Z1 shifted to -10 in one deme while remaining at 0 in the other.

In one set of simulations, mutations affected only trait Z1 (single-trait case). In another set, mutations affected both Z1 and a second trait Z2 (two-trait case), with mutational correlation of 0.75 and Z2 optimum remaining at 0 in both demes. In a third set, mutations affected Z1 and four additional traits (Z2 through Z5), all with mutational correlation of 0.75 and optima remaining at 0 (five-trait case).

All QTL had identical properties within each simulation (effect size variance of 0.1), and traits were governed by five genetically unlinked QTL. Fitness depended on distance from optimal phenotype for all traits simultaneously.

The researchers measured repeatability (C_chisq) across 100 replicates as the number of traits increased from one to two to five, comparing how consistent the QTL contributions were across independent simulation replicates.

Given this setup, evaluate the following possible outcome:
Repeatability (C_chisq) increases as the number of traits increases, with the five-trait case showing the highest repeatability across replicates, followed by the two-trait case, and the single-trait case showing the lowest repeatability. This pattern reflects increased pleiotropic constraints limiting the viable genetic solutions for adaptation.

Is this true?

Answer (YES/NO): NO